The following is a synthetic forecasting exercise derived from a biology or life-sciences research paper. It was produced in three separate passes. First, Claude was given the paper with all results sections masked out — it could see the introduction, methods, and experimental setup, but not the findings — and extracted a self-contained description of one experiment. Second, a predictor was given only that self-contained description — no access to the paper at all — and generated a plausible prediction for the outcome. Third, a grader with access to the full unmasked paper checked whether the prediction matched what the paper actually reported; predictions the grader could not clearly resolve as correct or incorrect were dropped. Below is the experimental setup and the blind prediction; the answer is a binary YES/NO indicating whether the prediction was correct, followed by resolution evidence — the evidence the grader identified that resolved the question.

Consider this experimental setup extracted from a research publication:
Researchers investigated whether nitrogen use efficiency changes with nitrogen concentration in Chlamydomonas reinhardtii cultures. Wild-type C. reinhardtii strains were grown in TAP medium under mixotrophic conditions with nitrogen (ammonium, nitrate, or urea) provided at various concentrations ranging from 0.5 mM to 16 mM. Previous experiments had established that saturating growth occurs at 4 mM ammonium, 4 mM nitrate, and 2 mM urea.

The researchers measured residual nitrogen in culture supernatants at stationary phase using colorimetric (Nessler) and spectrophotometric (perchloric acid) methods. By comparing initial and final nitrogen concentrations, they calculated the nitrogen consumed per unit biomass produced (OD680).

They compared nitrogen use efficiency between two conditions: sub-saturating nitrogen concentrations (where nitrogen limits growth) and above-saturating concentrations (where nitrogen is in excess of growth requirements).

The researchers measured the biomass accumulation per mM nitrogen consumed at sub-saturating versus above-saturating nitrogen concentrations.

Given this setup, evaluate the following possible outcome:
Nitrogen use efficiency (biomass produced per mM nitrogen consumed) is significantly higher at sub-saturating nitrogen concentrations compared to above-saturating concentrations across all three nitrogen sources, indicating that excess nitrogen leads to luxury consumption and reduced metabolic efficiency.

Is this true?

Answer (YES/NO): YES